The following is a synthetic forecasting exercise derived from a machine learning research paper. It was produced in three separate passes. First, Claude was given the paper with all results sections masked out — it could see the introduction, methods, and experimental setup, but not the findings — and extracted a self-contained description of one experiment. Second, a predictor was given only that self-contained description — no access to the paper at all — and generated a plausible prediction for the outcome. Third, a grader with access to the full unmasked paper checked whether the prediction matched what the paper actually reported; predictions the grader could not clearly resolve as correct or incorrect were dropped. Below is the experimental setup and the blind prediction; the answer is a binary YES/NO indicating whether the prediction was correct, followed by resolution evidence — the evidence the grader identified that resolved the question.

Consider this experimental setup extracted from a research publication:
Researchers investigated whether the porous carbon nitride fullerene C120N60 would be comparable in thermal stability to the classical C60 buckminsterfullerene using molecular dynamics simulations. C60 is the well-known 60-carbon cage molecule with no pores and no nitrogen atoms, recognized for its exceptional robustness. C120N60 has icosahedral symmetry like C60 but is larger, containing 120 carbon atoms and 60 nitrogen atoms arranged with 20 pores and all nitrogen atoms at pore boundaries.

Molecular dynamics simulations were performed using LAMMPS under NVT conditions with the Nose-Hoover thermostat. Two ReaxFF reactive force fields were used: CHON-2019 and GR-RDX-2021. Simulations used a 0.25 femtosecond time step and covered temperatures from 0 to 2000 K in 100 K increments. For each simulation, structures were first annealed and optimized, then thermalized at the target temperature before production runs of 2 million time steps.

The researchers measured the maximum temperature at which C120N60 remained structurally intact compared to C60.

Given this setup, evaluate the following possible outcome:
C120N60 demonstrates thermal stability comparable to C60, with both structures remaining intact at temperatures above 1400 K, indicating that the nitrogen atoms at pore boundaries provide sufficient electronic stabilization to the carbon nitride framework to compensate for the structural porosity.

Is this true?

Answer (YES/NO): NO